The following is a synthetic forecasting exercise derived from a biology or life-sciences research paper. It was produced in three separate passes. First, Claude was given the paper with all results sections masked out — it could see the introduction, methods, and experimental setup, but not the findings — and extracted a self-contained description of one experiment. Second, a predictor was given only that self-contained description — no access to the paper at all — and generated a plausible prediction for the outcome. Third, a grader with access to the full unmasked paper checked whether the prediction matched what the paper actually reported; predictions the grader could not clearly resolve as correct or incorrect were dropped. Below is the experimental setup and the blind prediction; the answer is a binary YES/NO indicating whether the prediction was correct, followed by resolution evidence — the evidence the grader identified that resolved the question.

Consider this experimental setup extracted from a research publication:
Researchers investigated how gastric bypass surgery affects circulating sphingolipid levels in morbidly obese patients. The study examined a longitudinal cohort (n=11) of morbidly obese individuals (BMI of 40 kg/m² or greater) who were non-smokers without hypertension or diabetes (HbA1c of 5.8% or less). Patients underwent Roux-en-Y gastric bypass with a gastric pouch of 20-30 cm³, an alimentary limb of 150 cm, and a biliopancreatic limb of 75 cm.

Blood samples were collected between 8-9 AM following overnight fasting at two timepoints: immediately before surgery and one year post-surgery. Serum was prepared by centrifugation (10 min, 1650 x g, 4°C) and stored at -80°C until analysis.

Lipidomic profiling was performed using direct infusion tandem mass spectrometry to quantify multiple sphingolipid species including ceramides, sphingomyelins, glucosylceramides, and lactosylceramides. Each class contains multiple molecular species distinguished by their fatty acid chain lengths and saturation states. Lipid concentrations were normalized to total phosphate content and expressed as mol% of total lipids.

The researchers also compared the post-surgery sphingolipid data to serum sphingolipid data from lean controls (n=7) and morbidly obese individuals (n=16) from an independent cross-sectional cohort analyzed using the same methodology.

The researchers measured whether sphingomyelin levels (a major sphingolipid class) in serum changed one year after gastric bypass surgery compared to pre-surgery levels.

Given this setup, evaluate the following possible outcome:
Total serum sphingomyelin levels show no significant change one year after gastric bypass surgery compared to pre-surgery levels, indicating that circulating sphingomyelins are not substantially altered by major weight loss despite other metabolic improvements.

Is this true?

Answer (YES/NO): NO